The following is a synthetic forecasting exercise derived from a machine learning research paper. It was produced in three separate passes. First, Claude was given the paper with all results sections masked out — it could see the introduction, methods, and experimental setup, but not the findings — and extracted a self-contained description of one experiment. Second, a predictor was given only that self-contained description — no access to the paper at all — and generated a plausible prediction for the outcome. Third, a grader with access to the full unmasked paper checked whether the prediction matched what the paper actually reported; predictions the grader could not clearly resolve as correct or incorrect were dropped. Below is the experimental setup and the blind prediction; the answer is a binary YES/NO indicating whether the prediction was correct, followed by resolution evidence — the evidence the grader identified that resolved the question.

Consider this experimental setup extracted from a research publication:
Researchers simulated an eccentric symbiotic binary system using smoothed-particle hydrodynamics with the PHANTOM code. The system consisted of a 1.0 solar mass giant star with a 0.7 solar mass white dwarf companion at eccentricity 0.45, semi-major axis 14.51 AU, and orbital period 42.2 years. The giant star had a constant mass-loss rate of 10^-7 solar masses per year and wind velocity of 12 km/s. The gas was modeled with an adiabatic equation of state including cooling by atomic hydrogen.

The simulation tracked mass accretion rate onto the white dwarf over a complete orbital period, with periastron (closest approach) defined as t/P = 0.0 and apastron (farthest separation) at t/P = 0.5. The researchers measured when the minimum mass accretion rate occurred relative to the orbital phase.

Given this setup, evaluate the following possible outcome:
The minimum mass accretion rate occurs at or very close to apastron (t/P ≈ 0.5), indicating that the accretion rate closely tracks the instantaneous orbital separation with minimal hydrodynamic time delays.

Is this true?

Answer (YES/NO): NO